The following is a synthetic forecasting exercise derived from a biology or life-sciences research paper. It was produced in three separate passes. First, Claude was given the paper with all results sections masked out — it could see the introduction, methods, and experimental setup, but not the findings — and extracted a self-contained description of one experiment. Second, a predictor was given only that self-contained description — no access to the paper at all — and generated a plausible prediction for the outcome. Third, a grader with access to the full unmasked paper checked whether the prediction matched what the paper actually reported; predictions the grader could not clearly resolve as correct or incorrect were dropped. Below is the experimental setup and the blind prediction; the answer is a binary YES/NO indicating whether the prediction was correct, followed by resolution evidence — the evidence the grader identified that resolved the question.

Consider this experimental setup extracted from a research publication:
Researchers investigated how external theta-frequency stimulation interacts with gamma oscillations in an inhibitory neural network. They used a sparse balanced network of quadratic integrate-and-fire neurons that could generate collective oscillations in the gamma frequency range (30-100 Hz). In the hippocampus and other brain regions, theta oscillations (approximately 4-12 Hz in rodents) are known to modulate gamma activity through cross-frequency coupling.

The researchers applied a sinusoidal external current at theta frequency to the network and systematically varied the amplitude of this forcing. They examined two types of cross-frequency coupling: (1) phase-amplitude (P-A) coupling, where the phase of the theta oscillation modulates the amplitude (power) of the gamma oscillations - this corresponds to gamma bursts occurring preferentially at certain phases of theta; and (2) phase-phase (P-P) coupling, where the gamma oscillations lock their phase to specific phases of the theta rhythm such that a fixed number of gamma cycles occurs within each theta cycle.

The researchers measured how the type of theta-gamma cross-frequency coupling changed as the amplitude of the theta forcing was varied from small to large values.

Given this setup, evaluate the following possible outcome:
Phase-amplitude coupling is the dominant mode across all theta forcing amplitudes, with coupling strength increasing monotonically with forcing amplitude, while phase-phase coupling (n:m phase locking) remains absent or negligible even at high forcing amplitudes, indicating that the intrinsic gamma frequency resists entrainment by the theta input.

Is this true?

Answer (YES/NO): NO